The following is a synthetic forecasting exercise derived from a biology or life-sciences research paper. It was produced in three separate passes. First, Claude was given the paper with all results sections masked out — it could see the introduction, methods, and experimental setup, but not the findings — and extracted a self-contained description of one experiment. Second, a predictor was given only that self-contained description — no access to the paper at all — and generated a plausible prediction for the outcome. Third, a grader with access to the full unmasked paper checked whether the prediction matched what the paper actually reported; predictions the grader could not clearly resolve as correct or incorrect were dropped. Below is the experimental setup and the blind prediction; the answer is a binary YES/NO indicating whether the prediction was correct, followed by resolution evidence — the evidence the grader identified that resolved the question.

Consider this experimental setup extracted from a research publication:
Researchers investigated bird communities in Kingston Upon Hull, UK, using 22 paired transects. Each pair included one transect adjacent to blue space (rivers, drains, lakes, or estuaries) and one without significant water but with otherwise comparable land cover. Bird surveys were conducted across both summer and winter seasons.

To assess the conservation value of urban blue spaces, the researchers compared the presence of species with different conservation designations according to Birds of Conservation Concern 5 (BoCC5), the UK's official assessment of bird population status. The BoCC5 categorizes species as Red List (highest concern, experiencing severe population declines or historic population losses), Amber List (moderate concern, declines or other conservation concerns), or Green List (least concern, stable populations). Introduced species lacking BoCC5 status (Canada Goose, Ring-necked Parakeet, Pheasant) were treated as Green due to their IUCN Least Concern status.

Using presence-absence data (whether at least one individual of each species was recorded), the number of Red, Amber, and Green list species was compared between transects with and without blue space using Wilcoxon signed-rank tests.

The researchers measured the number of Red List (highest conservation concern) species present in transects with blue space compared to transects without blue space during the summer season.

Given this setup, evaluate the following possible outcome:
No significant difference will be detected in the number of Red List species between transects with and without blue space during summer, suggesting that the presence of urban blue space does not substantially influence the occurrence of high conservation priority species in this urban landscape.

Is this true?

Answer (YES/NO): NO